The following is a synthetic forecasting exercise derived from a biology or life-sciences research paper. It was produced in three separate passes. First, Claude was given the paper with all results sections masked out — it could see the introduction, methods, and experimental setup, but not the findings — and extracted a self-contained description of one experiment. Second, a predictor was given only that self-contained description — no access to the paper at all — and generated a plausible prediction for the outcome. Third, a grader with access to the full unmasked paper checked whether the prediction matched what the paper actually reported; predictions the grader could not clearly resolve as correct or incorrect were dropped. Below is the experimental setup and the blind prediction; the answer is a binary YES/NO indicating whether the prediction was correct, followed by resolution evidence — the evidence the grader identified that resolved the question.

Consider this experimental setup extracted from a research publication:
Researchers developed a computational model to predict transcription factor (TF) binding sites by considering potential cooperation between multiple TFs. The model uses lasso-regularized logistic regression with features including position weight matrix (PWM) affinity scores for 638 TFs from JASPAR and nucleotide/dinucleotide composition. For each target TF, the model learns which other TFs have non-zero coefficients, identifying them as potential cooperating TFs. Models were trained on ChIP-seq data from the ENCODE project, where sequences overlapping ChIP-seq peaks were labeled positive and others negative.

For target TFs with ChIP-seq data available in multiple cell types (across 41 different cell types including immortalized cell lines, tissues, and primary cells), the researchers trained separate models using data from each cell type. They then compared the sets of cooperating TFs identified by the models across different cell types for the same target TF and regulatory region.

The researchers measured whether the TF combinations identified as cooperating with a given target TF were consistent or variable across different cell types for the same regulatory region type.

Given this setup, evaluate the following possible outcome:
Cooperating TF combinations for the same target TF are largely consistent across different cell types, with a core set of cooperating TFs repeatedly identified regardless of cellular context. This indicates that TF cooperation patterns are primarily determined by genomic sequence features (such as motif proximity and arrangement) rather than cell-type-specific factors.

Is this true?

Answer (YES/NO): YES